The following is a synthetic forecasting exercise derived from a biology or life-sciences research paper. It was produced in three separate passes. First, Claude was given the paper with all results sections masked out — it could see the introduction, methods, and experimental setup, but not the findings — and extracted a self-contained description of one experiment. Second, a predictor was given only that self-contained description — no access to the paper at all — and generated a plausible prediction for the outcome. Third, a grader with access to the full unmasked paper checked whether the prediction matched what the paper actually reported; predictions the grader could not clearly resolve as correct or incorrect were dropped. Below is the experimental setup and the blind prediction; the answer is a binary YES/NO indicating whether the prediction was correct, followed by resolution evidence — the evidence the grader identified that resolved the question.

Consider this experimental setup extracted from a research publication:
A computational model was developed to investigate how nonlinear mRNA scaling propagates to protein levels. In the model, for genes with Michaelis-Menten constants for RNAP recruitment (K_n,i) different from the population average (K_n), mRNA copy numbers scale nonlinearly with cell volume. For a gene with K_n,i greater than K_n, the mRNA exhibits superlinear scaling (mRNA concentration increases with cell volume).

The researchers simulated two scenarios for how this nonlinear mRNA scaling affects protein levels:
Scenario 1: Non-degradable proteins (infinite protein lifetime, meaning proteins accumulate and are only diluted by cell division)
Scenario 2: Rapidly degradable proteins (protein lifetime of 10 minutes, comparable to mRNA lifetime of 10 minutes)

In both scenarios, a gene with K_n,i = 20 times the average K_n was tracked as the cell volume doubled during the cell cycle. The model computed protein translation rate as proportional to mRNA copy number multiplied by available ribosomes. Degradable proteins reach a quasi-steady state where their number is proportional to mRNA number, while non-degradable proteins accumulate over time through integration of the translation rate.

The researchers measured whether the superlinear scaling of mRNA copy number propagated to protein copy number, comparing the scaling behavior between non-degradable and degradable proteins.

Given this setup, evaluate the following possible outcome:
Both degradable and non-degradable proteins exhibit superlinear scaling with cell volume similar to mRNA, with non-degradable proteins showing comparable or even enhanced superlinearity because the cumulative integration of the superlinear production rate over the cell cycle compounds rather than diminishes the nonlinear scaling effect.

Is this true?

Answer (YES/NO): YES